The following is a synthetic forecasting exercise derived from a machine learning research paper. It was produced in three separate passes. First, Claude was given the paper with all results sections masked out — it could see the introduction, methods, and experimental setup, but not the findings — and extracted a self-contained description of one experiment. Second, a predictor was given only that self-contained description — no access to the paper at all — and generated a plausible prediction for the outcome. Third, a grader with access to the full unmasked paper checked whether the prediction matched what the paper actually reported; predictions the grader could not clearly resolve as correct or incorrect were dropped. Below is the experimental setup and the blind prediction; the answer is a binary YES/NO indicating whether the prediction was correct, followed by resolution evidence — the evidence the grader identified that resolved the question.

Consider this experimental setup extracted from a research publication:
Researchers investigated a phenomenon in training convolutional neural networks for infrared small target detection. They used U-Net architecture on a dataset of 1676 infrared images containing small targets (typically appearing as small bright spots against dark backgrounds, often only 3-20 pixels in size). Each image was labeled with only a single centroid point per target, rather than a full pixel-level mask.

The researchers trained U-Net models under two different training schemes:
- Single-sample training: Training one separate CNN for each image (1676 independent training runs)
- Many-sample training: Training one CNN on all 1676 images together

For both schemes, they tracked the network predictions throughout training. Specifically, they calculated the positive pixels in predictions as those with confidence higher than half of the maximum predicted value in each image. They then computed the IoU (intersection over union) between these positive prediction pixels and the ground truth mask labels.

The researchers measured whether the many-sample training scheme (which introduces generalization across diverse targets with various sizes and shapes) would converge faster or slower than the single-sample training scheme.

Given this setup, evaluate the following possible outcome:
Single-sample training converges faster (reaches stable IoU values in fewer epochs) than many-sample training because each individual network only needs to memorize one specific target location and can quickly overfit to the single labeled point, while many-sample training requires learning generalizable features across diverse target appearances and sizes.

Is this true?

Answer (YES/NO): YES